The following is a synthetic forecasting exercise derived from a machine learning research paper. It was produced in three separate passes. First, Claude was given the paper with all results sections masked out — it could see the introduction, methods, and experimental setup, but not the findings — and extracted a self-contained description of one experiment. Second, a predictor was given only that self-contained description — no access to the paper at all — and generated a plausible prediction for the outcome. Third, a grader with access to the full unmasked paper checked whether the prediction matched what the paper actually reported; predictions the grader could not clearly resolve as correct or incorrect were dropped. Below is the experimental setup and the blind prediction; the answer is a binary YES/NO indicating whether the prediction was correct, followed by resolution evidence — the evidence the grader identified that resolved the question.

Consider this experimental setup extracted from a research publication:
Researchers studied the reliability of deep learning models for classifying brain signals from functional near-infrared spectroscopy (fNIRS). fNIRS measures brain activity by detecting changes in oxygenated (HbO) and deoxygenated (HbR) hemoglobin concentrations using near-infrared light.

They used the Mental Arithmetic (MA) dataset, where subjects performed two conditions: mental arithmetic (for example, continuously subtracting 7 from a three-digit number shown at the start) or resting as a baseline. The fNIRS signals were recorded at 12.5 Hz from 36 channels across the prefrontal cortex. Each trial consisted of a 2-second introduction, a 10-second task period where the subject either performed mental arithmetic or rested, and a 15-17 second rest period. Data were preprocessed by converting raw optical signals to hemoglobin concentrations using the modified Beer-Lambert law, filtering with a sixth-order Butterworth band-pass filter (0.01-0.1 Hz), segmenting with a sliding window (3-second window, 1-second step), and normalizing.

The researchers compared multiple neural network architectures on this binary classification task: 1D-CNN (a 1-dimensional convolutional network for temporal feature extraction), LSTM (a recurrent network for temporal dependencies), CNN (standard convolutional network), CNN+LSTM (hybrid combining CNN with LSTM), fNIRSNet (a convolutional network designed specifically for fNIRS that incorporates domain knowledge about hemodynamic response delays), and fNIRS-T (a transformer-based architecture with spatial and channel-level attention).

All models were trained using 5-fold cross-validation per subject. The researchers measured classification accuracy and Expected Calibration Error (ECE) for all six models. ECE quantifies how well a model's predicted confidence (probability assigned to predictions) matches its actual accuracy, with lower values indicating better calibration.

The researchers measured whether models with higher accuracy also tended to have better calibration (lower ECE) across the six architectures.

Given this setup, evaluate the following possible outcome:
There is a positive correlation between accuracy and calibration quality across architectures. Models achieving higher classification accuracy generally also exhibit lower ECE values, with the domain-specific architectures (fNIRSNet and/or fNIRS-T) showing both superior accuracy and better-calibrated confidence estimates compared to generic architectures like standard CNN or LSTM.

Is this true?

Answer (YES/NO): NO